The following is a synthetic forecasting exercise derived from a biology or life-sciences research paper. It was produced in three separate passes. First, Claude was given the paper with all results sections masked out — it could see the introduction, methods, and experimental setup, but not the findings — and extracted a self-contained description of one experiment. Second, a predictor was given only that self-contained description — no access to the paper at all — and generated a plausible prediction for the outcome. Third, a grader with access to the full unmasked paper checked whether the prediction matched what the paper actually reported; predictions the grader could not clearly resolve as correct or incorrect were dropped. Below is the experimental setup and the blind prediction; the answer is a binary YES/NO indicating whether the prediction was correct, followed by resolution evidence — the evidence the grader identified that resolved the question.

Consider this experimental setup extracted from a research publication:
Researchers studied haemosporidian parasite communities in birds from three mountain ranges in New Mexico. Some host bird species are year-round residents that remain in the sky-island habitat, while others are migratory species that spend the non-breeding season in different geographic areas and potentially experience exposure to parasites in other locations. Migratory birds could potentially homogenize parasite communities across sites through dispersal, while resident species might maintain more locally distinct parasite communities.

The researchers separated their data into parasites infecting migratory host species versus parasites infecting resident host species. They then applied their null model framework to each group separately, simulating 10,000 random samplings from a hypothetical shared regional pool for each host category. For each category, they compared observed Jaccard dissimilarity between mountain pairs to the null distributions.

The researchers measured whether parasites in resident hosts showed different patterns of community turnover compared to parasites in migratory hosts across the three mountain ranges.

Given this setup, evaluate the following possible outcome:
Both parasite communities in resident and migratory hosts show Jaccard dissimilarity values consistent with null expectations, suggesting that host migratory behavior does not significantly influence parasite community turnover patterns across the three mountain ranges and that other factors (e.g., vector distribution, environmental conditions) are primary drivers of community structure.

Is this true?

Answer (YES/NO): NO